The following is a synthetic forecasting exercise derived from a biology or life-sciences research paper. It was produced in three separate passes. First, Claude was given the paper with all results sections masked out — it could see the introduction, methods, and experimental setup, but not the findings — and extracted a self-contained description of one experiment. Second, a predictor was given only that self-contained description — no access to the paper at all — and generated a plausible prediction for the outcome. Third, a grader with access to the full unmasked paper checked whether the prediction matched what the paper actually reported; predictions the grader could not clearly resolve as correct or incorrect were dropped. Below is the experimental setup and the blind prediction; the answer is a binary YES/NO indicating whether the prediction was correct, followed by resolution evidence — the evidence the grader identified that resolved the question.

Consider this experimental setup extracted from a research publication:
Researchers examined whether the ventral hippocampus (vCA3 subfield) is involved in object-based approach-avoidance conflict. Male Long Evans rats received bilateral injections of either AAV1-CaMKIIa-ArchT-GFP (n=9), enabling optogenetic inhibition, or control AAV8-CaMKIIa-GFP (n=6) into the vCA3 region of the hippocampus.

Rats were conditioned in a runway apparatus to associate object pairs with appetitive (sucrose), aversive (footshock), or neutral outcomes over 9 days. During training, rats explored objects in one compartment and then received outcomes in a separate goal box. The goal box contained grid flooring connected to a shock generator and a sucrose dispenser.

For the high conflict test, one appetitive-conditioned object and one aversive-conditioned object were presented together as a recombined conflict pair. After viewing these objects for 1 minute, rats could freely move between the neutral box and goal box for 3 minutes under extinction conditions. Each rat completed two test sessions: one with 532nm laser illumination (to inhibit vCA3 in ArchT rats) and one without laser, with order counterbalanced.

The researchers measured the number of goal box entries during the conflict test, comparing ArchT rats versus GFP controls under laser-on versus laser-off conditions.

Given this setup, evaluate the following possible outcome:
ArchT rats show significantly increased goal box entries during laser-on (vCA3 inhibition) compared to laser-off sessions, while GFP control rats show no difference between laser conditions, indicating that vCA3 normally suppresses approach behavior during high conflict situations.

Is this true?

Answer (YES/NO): NO